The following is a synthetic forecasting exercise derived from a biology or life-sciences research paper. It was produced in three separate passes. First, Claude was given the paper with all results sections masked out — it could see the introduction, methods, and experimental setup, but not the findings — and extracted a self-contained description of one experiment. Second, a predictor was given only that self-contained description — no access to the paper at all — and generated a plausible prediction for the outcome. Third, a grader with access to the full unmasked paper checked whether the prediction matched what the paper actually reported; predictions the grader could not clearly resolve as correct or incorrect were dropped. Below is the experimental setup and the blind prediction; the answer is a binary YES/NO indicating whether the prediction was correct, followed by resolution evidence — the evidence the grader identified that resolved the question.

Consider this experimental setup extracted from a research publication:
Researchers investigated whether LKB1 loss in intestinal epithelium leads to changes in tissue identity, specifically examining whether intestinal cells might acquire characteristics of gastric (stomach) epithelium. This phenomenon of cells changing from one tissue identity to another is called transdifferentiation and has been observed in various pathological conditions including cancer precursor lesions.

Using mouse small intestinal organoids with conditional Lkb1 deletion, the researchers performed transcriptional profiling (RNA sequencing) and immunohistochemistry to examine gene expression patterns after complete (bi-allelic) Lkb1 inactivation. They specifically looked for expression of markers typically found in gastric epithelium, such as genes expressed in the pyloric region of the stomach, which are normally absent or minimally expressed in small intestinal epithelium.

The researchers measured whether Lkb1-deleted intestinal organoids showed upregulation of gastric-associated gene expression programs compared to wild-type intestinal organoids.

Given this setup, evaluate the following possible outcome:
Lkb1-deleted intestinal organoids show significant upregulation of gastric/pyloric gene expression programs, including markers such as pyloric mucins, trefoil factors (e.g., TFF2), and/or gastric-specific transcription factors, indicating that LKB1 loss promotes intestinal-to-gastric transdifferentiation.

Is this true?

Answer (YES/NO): YES